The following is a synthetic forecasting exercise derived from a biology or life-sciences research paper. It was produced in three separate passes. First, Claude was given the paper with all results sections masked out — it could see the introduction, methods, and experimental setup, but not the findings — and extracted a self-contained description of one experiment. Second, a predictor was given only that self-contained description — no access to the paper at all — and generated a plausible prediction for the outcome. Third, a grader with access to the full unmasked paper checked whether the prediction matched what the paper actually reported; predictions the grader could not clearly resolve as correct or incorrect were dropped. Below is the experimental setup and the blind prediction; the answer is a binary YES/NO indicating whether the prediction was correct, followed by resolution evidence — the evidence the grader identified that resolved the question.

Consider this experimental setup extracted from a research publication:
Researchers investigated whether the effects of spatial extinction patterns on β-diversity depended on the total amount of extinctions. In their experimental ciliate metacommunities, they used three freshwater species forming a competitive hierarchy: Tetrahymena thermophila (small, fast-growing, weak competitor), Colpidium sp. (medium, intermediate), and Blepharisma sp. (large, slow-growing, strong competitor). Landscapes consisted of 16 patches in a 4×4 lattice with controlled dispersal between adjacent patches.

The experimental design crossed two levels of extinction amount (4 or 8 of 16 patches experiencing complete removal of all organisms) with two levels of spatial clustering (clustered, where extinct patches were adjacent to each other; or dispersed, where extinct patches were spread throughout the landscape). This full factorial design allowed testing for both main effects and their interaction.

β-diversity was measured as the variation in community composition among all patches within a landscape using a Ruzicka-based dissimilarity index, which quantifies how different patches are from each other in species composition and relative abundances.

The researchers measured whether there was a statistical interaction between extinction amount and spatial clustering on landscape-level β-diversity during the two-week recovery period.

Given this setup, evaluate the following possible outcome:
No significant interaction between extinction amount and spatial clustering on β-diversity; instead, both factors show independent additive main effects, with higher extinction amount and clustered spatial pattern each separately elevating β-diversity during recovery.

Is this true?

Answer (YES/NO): NO